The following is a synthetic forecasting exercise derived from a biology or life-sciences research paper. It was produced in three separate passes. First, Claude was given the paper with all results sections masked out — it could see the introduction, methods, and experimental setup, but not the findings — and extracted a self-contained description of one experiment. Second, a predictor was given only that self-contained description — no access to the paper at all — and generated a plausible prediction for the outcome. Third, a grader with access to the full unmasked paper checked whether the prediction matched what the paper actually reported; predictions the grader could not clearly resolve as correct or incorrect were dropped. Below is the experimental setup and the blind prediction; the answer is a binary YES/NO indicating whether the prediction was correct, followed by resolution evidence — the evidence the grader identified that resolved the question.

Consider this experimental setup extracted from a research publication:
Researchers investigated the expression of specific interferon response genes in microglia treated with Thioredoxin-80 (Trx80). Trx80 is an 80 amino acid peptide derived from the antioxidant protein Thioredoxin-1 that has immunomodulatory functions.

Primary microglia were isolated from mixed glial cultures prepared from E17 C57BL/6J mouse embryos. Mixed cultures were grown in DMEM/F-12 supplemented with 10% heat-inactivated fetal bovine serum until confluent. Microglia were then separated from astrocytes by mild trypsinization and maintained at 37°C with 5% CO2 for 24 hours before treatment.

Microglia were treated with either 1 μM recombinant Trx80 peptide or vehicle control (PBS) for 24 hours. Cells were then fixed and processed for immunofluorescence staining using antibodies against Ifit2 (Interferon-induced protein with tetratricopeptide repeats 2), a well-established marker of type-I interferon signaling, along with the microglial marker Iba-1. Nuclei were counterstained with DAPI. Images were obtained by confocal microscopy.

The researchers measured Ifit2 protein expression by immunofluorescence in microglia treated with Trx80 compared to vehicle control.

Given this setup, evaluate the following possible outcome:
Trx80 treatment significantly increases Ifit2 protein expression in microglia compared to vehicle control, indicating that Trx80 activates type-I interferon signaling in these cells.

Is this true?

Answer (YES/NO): YES